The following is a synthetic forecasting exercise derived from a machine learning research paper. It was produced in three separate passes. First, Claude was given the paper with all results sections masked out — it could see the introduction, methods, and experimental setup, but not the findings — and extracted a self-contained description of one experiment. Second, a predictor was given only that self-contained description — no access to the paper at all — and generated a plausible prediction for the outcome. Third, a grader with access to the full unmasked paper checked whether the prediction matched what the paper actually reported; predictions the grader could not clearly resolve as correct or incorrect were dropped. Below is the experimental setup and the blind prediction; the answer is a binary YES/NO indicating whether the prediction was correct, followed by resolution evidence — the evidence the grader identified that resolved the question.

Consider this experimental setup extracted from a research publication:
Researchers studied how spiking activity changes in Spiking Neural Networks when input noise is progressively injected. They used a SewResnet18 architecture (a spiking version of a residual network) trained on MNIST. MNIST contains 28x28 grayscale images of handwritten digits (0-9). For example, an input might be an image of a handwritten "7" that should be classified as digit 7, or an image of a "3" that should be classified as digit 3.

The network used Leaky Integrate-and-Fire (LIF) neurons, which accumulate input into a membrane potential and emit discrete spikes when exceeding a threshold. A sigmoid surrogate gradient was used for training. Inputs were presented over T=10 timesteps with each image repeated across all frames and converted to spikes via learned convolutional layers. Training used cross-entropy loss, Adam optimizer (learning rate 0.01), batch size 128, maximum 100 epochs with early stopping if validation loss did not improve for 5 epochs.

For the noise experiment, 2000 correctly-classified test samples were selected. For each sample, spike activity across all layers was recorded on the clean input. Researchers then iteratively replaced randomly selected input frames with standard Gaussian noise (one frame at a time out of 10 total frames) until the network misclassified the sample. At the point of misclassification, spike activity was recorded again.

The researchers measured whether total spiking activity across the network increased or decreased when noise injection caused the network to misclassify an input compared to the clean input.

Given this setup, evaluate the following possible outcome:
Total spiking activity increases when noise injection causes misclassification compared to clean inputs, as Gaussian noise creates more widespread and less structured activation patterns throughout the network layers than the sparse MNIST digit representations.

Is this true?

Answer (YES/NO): YES